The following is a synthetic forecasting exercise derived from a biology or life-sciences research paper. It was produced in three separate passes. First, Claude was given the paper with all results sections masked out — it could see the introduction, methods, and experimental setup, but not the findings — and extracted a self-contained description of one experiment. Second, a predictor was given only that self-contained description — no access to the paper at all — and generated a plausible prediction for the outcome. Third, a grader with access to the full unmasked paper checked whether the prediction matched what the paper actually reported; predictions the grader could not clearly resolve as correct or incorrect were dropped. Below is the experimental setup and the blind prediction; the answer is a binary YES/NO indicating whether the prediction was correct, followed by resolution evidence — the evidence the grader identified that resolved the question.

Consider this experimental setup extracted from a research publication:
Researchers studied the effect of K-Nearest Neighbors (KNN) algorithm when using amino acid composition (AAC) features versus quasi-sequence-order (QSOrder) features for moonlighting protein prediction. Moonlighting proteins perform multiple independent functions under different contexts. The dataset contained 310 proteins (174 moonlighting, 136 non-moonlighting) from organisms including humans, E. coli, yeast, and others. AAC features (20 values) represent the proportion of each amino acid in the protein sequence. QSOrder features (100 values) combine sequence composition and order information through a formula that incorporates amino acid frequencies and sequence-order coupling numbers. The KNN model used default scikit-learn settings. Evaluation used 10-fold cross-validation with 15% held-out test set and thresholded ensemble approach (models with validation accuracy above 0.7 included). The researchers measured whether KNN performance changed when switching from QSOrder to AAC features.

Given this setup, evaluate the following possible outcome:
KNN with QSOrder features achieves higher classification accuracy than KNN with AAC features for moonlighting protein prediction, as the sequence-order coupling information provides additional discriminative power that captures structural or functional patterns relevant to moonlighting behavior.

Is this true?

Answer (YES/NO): NO